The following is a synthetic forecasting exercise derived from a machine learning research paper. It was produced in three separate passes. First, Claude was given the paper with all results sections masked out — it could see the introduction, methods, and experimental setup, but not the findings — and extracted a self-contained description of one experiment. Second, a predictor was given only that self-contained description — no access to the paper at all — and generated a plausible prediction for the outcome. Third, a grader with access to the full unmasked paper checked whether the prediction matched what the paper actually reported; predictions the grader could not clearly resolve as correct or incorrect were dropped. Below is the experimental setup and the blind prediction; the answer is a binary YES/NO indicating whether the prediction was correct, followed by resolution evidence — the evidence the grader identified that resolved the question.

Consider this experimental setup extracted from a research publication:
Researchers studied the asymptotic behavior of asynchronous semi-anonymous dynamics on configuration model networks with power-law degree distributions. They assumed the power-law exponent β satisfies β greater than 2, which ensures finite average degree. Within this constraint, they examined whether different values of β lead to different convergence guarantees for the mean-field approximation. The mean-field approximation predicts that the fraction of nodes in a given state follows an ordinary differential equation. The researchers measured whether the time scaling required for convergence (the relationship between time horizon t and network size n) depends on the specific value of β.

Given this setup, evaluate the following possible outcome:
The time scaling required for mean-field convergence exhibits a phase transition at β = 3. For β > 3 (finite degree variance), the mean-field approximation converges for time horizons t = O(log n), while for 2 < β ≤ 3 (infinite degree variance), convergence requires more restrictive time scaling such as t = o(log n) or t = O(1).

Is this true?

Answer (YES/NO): NO